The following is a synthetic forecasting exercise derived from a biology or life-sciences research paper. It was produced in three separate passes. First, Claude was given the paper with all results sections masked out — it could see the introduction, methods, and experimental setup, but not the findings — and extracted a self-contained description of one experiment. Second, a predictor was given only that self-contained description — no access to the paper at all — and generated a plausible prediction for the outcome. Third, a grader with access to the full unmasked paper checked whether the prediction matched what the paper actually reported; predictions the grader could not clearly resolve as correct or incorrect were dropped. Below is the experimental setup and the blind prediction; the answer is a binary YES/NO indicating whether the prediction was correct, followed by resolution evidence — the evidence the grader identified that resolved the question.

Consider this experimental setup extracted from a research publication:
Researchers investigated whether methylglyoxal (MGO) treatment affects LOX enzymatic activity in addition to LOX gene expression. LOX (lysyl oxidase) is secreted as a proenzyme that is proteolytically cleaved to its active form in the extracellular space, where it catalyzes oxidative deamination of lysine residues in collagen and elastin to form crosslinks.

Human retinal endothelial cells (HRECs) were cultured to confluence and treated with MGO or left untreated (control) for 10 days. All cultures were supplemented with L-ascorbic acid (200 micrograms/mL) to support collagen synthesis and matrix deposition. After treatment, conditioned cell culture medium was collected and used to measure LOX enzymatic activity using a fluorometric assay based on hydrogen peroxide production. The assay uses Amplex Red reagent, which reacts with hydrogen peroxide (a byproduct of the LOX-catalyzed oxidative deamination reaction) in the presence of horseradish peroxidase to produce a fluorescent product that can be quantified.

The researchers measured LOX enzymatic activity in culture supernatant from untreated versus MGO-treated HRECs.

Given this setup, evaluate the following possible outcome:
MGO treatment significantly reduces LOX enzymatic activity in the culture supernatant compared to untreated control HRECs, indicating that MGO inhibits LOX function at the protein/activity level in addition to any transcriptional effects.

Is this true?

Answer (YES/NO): NO